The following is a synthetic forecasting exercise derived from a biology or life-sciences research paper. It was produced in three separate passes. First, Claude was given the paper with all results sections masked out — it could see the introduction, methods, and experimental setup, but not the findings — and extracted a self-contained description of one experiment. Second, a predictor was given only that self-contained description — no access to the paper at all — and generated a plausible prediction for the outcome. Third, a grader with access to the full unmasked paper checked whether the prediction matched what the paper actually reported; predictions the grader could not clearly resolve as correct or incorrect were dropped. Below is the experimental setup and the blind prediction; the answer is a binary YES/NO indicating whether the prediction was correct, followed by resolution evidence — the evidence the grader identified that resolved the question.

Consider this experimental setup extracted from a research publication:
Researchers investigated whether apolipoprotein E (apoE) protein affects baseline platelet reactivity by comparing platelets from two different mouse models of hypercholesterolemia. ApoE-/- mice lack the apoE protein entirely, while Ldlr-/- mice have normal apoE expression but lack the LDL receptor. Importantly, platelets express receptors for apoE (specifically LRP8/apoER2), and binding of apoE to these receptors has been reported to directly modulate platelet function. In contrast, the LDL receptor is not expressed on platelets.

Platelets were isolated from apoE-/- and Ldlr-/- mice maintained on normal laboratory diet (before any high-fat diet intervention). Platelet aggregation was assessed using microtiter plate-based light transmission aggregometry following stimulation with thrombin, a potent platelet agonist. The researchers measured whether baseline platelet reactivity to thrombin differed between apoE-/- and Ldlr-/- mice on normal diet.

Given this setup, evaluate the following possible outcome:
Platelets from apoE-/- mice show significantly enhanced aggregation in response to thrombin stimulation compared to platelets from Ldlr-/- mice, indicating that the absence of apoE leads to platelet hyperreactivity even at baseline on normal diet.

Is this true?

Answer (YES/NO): NO